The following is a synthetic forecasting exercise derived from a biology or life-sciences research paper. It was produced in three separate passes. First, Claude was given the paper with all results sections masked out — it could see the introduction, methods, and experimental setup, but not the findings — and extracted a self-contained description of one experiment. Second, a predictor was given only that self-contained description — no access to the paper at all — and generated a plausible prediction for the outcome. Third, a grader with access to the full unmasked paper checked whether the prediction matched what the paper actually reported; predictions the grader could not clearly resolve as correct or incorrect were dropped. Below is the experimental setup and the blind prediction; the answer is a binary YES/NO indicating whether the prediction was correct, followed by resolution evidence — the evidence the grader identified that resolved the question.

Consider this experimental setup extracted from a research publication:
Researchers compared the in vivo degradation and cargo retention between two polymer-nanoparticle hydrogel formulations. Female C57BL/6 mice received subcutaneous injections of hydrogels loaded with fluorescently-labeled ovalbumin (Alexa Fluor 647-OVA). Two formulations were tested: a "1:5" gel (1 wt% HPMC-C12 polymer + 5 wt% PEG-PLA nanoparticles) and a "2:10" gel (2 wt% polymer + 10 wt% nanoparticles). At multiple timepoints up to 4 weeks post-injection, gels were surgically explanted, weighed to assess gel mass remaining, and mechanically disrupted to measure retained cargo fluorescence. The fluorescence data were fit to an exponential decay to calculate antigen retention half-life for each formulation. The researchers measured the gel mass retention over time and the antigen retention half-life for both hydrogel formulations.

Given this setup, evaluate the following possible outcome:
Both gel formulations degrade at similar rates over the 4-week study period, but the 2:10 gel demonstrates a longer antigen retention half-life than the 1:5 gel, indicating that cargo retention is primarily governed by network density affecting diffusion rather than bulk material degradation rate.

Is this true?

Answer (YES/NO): NO